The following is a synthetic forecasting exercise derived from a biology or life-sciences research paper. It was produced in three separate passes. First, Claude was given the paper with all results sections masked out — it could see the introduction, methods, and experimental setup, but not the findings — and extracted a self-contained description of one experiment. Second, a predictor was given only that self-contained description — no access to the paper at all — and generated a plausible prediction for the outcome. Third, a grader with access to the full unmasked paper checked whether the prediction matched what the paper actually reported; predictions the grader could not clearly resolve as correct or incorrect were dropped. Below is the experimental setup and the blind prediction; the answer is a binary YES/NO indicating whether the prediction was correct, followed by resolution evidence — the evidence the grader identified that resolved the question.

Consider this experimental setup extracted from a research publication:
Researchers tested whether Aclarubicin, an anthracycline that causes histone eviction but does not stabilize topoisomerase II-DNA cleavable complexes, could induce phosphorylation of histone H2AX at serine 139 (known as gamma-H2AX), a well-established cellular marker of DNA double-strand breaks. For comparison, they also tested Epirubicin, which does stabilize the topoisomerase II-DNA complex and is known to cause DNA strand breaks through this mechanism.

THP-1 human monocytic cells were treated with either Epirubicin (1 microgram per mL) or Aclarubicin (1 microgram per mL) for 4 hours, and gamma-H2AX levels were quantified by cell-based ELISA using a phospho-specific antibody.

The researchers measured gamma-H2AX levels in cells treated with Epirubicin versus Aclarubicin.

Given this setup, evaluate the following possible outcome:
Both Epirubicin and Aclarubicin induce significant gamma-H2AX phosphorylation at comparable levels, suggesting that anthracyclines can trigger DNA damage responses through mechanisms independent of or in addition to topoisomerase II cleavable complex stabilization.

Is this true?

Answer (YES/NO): NO